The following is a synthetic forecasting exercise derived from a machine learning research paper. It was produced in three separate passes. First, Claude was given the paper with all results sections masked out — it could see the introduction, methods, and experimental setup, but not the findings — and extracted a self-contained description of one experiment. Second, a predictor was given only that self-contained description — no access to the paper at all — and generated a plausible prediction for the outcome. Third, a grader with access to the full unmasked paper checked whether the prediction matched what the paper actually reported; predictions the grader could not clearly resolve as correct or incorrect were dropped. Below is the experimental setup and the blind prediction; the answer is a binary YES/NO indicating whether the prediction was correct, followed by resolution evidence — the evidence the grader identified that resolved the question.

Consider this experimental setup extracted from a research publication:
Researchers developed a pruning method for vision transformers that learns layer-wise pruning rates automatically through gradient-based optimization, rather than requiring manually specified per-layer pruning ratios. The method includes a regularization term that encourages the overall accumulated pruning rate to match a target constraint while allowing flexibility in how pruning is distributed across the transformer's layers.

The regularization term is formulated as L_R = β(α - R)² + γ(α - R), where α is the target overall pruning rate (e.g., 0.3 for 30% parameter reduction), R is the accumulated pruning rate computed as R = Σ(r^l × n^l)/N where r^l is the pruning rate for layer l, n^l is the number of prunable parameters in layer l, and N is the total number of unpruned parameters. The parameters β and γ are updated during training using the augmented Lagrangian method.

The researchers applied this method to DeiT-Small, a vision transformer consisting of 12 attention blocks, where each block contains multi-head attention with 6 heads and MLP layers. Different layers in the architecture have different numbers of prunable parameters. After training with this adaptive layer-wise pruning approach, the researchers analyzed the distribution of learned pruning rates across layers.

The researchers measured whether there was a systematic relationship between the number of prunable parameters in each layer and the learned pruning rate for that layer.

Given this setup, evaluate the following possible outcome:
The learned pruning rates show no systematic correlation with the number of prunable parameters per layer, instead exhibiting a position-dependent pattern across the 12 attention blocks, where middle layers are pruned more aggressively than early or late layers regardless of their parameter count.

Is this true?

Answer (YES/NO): NO